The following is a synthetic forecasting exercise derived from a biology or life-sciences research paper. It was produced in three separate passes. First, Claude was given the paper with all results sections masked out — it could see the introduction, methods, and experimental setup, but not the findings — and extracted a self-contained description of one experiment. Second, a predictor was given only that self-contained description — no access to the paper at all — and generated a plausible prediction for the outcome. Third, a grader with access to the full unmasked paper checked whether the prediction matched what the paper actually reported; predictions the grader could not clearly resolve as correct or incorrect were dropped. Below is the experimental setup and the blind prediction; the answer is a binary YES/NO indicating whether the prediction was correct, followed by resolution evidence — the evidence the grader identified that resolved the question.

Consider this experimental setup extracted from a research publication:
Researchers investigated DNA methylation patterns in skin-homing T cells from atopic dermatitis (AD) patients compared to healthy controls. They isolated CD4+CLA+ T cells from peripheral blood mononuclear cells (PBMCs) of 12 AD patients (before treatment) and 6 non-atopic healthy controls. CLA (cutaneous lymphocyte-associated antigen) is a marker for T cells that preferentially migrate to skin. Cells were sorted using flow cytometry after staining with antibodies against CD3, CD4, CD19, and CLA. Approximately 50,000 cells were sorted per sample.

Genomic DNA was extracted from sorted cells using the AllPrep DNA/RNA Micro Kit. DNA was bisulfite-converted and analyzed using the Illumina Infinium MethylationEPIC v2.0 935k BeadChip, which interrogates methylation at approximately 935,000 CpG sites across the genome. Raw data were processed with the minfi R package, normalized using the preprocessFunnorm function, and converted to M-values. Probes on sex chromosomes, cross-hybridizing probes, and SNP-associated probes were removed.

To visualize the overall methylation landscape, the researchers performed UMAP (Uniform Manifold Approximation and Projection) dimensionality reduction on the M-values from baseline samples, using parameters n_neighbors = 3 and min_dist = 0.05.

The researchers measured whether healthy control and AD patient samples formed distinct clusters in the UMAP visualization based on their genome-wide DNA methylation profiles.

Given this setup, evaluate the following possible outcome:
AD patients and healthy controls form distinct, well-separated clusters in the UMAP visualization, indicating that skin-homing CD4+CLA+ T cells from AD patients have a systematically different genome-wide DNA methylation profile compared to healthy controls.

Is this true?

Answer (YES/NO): YES